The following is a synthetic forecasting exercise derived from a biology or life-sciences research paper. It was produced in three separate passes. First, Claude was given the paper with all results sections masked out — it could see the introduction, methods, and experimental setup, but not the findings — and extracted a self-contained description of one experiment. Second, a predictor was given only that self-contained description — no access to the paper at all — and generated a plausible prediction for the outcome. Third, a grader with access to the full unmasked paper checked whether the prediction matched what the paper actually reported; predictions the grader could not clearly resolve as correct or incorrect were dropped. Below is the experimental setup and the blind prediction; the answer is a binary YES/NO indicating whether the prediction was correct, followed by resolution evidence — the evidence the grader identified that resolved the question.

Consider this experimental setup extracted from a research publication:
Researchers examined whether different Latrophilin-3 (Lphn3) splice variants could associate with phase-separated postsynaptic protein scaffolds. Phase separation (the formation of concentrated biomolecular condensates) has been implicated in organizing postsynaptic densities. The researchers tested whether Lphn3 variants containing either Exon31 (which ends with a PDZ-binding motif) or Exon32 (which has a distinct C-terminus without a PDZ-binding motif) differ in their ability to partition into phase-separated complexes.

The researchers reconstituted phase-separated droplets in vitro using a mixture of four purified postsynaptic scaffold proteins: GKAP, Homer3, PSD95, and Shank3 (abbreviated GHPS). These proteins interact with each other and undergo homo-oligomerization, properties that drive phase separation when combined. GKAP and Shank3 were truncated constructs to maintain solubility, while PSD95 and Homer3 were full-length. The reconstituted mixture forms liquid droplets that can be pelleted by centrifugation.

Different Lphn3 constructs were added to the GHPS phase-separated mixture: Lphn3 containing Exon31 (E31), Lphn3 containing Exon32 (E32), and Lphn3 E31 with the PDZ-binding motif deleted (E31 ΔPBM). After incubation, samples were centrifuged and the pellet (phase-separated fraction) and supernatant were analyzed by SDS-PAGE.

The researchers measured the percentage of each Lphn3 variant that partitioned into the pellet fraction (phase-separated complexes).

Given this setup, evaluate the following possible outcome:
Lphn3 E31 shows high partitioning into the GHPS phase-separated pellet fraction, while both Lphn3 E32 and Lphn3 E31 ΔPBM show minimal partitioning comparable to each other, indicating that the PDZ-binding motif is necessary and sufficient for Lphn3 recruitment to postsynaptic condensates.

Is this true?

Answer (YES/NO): YES